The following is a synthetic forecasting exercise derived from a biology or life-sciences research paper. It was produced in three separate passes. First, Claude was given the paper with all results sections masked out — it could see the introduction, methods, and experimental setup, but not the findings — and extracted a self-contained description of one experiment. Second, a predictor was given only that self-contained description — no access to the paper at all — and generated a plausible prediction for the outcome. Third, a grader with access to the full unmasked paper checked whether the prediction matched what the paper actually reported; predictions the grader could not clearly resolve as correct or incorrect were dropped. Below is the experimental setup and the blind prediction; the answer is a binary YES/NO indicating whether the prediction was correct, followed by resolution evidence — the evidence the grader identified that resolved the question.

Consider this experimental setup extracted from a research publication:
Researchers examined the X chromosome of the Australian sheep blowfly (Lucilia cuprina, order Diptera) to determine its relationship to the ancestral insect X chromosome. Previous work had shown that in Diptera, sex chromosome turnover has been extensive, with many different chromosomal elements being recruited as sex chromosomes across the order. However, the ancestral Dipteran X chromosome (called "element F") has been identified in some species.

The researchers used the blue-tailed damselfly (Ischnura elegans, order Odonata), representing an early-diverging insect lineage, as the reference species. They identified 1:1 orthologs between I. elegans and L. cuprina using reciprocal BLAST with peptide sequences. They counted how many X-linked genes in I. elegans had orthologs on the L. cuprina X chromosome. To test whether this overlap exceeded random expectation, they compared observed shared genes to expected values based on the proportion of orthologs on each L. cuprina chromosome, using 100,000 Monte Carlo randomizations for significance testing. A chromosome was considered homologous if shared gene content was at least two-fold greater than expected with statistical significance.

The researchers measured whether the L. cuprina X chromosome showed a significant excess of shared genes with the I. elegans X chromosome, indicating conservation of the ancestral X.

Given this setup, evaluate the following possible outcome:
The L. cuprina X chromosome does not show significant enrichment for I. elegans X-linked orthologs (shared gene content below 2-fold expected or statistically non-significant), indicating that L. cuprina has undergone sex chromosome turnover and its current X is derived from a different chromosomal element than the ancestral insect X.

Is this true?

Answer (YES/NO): NO